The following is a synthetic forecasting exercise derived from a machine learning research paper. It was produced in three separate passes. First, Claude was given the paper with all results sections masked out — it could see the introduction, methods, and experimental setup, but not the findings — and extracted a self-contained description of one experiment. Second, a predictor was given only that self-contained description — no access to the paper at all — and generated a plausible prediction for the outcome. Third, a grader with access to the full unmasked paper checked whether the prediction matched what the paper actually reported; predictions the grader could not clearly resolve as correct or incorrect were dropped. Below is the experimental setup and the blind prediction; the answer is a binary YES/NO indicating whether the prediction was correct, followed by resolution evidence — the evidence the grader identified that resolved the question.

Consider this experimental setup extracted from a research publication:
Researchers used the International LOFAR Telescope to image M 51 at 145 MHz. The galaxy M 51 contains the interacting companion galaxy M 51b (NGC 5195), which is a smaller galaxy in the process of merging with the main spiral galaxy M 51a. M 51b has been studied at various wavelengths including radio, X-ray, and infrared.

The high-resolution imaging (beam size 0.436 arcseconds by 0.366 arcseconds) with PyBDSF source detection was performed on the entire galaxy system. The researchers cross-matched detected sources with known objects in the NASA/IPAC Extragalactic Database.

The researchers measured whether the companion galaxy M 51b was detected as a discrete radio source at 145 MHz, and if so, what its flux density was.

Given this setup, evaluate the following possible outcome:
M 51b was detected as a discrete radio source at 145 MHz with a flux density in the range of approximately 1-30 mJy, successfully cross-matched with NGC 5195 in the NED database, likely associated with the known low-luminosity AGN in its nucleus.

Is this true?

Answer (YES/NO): NO